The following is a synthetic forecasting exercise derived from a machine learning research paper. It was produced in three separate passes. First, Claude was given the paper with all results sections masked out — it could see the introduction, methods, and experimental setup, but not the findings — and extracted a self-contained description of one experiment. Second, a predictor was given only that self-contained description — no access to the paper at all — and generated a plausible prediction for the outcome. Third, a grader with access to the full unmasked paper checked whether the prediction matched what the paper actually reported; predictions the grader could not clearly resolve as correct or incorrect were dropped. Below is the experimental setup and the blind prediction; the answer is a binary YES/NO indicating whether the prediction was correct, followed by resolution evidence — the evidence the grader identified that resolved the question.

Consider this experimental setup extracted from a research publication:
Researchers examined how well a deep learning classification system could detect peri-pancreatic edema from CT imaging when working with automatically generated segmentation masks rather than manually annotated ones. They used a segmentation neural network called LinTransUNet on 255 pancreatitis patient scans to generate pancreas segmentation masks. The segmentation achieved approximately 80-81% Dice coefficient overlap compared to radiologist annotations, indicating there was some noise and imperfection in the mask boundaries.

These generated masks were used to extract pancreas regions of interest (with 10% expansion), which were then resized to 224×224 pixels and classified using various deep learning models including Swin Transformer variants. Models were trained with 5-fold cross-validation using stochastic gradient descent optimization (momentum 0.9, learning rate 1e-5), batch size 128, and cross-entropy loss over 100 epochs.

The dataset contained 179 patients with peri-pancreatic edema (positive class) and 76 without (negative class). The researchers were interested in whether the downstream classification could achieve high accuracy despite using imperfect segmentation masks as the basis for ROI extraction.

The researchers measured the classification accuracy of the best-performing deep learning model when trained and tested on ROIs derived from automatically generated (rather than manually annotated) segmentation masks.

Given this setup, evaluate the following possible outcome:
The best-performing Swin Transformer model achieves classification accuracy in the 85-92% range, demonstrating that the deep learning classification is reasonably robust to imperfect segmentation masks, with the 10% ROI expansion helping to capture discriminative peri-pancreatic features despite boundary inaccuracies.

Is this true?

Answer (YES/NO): NO